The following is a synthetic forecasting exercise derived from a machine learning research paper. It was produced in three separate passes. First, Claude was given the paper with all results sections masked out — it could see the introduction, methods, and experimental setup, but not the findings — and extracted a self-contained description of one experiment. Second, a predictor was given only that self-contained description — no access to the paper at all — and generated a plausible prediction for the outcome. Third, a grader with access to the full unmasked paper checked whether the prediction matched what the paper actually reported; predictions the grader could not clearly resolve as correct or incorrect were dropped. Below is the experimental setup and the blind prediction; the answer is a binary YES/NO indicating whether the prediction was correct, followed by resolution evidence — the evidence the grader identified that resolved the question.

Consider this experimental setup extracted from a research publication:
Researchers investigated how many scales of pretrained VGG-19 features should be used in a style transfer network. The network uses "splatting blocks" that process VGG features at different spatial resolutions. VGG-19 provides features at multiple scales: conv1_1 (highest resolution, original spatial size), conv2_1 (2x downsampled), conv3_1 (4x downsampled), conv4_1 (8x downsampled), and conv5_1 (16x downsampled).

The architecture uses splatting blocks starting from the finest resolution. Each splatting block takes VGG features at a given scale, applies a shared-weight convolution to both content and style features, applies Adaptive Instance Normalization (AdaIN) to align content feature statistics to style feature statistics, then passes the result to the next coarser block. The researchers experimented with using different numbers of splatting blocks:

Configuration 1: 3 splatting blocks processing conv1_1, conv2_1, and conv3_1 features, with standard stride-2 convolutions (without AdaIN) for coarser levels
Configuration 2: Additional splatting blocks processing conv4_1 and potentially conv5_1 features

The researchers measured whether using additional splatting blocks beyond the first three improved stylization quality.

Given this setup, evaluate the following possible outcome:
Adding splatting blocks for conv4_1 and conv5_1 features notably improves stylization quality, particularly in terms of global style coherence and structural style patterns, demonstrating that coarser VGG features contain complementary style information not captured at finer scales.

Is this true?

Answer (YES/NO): NO